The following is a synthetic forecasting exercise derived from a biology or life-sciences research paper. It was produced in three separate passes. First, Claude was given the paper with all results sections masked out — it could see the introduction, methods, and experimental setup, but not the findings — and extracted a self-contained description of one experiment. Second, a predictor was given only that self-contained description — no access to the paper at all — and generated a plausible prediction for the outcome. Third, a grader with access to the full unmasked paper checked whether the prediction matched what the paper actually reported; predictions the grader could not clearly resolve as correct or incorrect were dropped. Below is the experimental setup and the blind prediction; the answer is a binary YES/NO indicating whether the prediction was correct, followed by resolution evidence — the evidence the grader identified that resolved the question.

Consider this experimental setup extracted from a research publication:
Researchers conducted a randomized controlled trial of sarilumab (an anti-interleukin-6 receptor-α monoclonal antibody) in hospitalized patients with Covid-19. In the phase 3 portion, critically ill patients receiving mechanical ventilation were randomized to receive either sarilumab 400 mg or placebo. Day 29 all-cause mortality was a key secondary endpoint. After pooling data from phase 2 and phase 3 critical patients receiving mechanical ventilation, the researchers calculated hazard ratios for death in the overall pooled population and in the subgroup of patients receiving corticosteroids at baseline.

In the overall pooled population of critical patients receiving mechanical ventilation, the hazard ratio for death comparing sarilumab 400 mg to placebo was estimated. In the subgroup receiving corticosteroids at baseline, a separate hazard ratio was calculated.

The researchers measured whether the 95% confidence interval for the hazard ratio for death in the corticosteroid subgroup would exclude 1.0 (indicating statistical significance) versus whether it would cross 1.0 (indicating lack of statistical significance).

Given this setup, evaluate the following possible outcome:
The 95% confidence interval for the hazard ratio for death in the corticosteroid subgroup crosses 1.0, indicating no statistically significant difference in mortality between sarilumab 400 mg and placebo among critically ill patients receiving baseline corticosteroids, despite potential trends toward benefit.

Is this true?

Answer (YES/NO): NO